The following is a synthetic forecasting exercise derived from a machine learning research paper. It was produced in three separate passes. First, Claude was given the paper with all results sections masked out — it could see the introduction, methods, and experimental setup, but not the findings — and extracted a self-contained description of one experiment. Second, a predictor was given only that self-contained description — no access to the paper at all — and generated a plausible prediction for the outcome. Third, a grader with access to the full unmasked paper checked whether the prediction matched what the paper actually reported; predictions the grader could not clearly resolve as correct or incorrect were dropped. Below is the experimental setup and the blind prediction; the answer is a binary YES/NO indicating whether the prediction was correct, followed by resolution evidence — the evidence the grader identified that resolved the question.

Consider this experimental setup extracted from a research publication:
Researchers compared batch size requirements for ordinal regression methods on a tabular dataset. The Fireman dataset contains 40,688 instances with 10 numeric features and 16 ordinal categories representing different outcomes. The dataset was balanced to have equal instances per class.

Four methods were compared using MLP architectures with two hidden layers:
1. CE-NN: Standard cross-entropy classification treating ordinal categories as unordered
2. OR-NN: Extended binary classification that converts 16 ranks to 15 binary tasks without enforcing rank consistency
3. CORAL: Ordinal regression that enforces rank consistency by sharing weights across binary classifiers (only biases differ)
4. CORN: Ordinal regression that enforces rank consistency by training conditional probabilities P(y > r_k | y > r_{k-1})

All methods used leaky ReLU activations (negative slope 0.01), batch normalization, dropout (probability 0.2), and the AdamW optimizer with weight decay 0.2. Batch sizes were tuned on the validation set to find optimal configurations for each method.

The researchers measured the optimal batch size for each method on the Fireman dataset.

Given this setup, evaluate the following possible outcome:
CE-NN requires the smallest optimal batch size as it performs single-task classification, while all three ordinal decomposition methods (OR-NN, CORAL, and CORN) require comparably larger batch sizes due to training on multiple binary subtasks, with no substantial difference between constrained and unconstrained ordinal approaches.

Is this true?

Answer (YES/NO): NO